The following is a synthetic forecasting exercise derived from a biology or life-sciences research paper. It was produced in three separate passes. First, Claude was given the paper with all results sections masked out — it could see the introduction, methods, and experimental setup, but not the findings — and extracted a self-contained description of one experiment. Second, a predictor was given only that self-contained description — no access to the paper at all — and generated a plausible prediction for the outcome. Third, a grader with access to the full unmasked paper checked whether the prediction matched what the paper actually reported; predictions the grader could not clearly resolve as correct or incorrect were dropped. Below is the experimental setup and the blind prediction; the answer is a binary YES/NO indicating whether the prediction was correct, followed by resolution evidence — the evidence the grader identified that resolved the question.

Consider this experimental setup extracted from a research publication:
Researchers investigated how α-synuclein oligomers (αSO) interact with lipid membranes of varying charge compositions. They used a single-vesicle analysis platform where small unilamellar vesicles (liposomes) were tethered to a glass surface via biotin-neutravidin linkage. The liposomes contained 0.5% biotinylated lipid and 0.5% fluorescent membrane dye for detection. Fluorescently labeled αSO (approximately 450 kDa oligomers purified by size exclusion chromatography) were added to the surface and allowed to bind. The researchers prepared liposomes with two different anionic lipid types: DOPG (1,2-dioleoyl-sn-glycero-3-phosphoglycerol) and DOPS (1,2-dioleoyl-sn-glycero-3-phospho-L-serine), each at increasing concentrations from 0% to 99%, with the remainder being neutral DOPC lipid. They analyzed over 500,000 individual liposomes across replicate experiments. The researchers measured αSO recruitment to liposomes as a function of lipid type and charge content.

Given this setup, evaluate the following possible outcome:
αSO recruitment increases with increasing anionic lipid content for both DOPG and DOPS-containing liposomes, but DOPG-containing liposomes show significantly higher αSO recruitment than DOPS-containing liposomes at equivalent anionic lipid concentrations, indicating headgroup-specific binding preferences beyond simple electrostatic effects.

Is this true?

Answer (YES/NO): YES